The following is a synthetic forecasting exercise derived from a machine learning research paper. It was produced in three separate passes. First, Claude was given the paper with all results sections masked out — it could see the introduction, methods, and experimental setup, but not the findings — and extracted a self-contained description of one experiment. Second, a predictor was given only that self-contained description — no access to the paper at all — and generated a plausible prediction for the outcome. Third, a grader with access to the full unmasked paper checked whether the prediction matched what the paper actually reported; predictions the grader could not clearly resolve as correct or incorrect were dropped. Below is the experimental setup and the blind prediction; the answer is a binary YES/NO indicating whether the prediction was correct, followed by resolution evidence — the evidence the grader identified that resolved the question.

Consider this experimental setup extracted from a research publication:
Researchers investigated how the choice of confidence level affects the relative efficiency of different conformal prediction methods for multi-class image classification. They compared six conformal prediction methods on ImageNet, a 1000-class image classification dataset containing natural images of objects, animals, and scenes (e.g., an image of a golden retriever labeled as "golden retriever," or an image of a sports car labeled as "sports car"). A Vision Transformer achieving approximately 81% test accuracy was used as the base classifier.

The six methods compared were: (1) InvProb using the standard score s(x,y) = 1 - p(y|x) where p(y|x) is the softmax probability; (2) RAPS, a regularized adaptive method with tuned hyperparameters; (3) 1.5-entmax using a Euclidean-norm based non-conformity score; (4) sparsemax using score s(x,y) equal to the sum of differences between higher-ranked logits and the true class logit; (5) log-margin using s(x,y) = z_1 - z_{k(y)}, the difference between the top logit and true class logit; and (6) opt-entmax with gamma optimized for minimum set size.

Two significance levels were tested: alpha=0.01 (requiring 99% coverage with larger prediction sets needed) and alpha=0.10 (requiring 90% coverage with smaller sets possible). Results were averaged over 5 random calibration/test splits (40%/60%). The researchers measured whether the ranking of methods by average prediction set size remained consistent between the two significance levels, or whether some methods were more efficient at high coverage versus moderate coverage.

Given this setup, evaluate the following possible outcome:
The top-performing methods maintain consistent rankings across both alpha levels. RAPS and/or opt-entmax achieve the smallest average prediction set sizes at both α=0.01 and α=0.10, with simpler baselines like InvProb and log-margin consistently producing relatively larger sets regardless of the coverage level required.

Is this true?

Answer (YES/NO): NO